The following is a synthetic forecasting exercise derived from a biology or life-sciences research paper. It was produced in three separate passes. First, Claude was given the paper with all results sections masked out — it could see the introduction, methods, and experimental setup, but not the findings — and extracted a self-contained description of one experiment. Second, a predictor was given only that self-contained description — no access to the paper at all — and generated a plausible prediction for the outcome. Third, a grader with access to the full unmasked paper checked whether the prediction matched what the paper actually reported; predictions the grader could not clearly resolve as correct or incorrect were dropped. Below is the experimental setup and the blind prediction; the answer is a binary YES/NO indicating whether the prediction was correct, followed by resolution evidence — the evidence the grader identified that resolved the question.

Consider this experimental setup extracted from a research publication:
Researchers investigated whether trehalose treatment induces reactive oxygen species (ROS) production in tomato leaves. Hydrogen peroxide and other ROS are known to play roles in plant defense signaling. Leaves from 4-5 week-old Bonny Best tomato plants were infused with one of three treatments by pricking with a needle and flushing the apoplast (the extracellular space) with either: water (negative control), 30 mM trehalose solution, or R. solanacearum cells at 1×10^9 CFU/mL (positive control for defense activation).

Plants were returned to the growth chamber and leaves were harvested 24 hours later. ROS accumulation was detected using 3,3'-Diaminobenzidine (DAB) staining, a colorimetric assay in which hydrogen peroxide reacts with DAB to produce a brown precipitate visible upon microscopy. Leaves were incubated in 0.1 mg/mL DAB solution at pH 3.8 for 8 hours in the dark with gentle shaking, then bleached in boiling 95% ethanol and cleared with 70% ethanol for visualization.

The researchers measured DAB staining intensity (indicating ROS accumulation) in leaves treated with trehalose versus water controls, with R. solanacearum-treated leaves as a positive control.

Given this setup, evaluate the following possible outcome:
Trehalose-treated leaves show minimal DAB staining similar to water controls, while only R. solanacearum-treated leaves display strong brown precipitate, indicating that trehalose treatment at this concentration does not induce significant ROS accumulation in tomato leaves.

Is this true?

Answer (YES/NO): YES